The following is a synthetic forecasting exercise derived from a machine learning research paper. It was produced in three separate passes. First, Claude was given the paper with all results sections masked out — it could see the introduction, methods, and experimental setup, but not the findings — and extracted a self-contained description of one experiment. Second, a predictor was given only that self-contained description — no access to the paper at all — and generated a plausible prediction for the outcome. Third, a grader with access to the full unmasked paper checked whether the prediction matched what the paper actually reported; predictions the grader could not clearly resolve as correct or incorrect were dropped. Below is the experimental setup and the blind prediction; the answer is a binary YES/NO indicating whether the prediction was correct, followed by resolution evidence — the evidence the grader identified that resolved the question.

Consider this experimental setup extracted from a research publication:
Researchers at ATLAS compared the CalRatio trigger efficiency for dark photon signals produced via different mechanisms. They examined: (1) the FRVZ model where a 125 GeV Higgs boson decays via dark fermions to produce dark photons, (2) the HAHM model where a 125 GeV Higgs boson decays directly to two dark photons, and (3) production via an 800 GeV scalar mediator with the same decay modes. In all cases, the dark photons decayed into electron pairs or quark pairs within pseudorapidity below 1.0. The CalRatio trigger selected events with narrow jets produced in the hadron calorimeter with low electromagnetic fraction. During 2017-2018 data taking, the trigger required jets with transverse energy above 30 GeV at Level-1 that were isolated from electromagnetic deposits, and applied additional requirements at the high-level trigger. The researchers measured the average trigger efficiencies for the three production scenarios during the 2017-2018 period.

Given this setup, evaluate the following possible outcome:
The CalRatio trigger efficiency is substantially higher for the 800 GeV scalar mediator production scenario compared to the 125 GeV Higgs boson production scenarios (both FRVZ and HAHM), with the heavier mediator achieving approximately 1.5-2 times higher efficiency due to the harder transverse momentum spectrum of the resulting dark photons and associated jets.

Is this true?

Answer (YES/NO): YES